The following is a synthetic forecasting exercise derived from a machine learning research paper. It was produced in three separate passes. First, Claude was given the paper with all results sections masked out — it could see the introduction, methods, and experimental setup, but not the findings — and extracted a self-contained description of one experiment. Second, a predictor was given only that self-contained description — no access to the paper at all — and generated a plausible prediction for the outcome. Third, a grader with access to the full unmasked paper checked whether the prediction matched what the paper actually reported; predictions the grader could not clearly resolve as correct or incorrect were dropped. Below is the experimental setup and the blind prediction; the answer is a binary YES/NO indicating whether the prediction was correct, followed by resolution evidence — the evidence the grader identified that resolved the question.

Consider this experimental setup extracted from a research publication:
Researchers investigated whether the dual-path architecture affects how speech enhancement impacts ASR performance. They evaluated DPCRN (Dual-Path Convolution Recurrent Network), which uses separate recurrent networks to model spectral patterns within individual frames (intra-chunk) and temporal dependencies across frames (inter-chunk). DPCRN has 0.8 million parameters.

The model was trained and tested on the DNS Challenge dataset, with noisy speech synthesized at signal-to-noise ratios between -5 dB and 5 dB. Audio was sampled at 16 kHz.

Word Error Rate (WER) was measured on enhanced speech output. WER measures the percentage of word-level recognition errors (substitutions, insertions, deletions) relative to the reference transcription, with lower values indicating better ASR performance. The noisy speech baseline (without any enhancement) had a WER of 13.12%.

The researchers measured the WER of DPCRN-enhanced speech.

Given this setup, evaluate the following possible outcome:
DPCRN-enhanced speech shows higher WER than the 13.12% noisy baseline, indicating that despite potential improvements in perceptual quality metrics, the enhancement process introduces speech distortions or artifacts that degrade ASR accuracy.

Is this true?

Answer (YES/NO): YES